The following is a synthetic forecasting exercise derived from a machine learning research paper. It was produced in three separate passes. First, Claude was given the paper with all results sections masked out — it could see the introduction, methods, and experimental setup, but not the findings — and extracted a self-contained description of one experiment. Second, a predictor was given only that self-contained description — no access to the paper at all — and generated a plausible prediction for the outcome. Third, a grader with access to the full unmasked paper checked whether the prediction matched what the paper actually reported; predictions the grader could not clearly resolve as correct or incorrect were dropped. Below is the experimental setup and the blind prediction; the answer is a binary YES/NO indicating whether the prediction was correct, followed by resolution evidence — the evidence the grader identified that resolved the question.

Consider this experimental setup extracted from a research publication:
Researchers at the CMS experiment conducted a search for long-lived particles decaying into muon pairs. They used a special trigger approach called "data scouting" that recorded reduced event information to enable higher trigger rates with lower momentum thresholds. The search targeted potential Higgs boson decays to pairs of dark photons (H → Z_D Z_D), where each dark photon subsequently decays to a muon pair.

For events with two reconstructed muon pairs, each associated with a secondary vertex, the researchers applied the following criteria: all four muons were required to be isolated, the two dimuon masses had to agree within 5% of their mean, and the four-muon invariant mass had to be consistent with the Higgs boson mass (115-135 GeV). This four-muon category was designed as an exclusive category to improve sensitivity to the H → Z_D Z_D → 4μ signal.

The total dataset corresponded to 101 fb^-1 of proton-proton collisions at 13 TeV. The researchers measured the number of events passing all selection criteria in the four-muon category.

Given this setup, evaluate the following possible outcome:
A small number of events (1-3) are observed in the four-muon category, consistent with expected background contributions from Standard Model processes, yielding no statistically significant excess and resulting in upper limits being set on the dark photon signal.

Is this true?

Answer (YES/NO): NO